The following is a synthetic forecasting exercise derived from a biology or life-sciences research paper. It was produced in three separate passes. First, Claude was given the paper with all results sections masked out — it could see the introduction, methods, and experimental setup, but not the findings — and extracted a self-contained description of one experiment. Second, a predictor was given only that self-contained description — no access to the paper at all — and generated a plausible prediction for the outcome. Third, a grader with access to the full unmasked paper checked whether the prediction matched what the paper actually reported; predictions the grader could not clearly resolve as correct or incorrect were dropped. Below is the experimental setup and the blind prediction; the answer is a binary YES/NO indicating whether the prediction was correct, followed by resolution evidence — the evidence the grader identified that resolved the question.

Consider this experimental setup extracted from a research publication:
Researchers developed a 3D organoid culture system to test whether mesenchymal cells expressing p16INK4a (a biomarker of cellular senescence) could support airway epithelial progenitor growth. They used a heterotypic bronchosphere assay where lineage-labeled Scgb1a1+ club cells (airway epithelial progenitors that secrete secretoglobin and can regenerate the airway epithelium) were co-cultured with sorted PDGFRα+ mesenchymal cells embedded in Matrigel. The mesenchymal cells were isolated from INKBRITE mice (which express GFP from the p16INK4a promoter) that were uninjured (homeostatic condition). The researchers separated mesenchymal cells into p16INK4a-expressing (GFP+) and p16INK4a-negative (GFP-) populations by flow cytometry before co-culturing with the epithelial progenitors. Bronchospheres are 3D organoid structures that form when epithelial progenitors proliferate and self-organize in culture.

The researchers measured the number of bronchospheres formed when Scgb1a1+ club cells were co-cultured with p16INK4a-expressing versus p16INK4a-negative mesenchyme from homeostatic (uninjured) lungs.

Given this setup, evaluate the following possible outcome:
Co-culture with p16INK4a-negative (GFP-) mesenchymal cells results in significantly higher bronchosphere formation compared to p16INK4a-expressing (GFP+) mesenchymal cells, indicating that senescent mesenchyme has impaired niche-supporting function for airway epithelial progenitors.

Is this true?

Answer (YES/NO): NO